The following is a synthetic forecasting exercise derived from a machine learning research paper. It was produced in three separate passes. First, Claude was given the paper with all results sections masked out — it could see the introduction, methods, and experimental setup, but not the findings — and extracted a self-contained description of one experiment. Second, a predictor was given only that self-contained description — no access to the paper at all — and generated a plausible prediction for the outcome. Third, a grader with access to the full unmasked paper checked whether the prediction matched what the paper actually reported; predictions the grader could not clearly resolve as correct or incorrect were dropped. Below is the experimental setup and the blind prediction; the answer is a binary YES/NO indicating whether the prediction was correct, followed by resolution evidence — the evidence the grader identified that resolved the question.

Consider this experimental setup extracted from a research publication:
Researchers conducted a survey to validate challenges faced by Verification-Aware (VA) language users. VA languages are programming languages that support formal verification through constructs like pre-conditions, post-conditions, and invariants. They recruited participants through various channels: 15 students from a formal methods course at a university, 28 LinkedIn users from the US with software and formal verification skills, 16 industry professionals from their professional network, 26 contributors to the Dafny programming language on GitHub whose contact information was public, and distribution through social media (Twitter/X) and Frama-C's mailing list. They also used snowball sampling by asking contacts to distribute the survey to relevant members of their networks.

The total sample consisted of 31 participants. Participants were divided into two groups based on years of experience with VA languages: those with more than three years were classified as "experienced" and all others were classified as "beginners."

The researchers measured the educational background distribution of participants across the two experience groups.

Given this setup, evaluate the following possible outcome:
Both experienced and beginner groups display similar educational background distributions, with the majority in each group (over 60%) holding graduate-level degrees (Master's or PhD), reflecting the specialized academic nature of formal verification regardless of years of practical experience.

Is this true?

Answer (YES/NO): NO